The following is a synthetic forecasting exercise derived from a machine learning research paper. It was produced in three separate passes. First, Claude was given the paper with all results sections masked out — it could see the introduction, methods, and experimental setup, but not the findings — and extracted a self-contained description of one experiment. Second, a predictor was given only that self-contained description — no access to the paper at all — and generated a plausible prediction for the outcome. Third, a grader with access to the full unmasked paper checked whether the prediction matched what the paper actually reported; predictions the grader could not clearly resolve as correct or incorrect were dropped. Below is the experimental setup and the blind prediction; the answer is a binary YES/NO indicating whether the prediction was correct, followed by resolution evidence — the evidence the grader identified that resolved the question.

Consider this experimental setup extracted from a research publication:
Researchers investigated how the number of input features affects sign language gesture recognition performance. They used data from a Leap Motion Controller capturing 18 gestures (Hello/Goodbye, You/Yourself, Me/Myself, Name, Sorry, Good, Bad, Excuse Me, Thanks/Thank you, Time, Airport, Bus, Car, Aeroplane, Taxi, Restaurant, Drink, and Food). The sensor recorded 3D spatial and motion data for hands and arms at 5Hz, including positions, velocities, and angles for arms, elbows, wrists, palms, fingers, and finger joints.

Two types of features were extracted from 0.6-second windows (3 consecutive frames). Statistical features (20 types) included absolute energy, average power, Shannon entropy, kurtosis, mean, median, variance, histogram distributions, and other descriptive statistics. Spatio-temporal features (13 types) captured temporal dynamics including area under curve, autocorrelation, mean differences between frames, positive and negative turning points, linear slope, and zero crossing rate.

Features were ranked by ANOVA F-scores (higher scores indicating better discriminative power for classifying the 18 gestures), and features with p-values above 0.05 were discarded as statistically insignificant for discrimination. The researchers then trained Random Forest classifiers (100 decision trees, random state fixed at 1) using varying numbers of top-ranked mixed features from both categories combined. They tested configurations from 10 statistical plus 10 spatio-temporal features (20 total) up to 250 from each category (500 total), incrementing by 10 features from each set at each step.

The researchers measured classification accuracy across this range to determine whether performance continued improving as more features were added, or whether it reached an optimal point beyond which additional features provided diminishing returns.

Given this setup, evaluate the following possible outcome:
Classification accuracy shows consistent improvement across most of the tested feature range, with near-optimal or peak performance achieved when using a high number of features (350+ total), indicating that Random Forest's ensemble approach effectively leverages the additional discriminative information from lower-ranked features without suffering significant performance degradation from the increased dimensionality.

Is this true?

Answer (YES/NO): NO